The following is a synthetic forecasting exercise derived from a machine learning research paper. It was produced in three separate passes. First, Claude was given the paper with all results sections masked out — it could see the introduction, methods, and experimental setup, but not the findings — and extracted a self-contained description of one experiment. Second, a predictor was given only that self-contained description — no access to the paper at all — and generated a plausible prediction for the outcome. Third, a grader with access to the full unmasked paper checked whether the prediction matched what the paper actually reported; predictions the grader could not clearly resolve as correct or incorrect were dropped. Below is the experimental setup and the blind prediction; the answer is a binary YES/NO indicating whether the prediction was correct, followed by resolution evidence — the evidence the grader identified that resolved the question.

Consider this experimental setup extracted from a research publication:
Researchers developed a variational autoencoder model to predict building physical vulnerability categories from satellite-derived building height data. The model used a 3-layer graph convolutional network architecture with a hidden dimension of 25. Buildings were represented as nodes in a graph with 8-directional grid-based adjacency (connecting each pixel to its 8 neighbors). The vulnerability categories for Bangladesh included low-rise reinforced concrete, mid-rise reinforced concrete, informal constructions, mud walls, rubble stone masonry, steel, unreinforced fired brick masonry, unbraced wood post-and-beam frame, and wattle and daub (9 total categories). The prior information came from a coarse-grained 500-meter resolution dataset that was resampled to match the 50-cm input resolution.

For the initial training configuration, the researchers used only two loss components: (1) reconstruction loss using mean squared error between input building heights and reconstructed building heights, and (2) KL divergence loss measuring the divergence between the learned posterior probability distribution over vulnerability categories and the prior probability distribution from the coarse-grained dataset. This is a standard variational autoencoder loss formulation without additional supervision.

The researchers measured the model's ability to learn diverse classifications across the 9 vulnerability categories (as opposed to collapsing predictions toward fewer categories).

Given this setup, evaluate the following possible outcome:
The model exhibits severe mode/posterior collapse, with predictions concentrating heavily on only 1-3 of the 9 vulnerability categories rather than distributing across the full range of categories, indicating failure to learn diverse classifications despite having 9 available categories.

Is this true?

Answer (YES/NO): NO